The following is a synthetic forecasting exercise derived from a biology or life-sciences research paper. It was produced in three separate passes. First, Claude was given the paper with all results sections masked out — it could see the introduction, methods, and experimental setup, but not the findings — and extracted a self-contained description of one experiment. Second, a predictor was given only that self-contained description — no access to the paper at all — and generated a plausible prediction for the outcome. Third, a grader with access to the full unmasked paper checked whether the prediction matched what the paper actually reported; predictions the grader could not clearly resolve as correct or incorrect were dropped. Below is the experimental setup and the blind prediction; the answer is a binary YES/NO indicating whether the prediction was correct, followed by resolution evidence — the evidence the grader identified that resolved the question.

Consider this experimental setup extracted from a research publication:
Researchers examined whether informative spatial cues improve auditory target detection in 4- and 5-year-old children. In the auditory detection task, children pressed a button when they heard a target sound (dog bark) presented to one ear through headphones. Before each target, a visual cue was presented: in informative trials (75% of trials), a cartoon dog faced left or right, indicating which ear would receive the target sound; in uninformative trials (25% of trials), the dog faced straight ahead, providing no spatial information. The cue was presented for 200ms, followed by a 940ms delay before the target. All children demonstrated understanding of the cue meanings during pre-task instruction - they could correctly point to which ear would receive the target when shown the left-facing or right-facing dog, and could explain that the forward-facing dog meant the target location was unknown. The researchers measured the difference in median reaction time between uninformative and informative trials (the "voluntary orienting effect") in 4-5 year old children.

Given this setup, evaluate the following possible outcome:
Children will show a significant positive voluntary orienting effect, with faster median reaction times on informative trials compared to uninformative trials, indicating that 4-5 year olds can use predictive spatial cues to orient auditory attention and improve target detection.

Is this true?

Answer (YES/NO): NO